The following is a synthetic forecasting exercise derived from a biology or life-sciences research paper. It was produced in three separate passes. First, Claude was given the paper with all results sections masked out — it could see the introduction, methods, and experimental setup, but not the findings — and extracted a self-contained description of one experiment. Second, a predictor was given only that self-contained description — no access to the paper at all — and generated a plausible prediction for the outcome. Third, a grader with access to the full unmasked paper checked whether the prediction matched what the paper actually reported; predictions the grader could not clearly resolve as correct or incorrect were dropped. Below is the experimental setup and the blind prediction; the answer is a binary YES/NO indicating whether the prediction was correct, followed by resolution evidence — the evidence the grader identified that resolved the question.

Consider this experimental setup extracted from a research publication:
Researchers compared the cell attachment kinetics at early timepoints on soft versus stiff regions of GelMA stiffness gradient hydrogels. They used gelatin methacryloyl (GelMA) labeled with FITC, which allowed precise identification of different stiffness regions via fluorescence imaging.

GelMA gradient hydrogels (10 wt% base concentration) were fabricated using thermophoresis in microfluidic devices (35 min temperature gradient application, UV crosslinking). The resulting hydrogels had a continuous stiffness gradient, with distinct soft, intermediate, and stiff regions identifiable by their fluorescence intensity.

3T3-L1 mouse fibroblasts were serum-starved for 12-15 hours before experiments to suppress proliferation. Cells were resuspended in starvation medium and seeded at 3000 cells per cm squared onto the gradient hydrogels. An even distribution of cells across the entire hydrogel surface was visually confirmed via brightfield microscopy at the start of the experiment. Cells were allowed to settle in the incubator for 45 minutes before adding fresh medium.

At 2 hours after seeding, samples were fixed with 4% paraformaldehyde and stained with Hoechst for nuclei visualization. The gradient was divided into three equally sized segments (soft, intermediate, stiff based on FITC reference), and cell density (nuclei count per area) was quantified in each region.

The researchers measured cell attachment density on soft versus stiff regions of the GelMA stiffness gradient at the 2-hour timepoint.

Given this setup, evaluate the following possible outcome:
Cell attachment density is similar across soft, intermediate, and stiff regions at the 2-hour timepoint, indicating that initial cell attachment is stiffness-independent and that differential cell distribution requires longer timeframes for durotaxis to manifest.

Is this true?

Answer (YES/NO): YES